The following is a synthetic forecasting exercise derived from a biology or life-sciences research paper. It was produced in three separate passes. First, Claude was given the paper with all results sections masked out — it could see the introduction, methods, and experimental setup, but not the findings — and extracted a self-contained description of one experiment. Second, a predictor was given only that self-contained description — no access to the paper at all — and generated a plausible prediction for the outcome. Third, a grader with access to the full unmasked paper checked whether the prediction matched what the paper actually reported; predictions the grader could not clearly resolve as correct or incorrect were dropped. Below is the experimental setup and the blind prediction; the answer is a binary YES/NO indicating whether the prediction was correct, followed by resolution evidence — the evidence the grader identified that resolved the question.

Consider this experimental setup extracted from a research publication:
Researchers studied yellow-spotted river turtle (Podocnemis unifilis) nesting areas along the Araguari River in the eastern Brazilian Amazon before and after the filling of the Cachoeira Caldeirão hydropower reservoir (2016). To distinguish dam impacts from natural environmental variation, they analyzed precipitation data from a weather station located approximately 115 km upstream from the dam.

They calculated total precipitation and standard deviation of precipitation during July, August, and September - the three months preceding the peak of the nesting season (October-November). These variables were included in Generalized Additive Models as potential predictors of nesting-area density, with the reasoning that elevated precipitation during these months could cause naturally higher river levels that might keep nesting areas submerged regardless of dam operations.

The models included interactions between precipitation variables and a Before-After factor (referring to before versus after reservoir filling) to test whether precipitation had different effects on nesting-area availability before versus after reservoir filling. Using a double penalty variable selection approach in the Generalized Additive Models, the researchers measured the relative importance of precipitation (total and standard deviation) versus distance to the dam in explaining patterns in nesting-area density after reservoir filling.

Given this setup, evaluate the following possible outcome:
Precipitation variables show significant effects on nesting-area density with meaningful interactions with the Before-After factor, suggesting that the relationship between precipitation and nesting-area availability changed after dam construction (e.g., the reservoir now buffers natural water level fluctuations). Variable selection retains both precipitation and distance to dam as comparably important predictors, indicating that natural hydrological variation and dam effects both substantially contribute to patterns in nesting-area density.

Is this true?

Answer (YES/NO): NO